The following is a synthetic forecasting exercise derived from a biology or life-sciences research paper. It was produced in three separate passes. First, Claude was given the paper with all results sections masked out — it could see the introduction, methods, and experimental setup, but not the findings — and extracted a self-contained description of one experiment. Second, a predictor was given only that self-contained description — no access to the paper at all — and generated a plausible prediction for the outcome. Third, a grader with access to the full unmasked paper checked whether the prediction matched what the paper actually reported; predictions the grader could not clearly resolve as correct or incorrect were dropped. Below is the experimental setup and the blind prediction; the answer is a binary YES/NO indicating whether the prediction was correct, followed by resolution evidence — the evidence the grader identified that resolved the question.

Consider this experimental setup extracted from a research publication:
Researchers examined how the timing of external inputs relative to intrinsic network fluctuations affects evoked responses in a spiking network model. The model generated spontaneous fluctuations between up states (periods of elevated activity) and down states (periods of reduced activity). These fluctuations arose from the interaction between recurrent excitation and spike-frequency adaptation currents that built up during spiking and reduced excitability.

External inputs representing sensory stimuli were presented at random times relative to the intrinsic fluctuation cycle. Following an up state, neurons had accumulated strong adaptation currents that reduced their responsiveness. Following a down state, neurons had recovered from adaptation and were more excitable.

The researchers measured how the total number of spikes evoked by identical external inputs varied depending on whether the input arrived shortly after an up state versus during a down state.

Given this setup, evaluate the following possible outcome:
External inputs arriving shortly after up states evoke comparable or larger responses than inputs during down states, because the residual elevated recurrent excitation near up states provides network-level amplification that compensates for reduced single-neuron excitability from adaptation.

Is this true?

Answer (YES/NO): NO